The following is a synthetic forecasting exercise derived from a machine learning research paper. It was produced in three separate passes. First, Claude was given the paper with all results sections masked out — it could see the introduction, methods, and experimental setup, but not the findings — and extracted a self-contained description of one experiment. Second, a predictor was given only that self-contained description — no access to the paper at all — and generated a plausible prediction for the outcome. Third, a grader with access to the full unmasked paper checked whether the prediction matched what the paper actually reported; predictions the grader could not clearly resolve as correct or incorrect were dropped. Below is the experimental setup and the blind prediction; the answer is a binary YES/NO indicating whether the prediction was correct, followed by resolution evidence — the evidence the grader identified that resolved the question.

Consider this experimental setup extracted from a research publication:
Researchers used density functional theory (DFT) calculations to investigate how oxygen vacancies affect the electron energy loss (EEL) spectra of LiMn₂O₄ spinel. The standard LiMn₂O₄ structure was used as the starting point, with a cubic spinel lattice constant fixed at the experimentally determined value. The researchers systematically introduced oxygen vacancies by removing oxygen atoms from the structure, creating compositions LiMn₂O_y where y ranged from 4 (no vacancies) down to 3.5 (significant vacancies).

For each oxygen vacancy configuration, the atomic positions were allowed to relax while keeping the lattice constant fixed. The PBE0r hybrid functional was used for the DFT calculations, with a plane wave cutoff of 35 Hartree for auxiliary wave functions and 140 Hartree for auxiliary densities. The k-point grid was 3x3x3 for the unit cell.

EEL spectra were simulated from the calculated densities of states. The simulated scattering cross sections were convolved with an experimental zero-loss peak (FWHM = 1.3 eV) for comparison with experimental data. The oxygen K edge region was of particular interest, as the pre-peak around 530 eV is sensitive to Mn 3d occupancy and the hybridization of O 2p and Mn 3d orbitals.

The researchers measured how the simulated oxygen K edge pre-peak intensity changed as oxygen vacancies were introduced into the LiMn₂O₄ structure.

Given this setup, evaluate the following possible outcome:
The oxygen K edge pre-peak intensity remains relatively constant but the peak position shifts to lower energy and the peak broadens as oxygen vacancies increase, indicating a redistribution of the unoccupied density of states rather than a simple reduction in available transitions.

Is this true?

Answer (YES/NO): NO